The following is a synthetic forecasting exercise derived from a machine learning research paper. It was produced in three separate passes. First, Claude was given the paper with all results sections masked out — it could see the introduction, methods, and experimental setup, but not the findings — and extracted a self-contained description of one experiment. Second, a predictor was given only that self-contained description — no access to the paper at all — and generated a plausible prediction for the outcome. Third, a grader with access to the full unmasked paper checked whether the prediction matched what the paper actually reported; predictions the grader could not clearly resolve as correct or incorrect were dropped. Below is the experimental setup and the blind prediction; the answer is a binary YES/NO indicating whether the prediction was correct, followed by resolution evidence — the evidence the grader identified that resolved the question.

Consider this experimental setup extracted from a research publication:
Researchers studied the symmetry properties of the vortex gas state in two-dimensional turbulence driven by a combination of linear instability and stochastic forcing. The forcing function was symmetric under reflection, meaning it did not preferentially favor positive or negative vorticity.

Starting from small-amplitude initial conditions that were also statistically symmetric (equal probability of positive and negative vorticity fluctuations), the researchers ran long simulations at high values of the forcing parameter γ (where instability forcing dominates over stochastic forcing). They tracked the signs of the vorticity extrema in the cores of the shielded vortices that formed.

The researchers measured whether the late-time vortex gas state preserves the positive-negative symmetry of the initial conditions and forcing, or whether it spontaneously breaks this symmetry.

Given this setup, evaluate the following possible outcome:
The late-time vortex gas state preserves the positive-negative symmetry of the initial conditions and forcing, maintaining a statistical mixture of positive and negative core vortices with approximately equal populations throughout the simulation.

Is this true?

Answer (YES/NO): NO